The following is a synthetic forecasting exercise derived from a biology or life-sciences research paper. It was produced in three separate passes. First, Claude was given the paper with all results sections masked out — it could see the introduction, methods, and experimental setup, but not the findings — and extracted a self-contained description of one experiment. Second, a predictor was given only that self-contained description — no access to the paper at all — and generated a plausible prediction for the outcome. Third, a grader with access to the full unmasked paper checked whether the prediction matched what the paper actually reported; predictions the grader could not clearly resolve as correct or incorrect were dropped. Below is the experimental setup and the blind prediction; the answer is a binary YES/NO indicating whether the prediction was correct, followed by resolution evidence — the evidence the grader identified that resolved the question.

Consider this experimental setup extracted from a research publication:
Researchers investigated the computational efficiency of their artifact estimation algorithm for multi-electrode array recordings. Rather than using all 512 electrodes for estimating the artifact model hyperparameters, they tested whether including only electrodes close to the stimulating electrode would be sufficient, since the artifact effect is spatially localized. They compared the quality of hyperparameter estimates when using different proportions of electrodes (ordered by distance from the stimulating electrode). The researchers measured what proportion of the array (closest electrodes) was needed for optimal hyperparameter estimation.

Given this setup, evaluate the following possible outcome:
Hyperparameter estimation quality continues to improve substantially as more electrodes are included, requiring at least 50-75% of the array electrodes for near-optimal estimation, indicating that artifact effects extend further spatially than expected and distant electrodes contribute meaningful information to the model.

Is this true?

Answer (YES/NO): NO